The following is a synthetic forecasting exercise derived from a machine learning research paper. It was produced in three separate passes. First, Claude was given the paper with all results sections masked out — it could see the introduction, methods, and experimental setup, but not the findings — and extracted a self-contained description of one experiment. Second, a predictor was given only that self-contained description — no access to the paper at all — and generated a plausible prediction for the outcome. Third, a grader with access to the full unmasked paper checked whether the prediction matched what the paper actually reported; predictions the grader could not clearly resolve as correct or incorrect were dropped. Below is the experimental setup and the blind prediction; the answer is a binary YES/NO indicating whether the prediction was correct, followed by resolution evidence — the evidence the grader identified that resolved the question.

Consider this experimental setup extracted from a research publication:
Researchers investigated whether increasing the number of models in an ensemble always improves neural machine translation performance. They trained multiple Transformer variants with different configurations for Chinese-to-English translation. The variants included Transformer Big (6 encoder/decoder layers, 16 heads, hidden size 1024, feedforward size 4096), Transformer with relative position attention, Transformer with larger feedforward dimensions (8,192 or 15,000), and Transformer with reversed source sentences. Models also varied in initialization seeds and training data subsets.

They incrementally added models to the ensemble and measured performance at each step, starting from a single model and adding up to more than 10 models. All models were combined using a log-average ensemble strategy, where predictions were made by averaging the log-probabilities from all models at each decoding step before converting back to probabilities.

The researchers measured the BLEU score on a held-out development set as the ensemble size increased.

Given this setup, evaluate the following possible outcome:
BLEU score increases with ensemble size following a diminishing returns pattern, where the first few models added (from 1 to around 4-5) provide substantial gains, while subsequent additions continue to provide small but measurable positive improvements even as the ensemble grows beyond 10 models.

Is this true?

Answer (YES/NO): NO